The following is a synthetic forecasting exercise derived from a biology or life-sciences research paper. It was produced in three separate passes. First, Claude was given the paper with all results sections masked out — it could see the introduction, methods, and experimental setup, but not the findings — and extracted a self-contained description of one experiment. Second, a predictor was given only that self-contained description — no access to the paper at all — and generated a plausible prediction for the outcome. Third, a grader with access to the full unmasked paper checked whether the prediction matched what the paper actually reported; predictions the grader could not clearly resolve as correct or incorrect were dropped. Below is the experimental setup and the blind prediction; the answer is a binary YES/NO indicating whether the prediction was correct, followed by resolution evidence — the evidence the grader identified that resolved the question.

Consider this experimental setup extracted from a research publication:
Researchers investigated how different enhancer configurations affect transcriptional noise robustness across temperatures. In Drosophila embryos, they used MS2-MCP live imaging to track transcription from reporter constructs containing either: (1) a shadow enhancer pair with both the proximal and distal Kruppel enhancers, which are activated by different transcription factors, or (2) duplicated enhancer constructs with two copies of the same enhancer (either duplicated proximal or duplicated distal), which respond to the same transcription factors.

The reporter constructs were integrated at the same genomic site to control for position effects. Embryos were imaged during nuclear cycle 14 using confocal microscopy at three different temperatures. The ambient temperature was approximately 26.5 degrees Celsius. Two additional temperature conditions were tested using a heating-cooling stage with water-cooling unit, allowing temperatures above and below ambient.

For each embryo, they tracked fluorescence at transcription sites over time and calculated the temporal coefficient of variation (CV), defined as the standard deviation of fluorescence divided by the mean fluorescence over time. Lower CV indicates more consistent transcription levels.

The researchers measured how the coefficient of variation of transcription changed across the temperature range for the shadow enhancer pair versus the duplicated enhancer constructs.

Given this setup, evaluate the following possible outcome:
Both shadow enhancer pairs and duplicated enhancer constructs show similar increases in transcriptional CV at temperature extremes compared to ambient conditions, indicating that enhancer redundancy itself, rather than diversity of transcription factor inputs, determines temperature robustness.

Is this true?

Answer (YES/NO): NO